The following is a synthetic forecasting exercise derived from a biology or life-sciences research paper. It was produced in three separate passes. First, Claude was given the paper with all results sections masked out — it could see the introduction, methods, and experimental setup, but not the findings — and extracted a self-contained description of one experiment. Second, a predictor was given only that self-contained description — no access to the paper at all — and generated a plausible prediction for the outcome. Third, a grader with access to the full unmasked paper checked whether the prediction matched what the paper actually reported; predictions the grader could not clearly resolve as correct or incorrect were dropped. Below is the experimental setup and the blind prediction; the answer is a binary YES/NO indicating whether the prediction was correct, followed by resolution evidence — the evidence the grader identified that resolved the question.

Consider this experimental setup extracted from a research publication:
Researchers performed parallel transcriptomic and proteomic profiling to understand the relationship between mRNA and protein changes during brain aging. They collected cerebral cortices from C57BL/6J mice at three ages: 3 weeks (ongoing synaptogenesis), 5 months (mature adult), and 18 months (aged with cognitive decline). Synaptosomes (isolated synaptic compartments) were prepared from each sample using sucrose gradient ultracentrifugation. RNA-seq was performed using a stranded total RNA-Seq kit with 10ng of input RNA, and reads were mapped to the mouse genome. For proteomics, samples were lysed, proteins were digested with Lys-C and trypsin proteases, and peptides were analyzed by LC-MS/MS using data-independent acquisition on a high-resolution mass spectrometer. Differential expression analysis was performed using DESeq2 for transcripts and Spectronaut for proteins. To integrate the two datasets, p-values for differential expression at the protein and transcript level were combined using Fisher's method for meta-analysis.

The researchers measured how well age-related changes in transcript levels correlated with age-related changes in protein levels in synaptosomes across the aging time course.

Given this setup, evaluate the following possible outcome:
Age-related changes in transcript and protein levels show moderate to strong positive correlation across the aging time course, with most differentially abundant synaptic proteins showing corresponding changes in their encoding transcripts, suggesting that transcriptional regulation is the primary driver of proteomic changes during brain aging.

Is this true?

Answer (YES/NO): NO